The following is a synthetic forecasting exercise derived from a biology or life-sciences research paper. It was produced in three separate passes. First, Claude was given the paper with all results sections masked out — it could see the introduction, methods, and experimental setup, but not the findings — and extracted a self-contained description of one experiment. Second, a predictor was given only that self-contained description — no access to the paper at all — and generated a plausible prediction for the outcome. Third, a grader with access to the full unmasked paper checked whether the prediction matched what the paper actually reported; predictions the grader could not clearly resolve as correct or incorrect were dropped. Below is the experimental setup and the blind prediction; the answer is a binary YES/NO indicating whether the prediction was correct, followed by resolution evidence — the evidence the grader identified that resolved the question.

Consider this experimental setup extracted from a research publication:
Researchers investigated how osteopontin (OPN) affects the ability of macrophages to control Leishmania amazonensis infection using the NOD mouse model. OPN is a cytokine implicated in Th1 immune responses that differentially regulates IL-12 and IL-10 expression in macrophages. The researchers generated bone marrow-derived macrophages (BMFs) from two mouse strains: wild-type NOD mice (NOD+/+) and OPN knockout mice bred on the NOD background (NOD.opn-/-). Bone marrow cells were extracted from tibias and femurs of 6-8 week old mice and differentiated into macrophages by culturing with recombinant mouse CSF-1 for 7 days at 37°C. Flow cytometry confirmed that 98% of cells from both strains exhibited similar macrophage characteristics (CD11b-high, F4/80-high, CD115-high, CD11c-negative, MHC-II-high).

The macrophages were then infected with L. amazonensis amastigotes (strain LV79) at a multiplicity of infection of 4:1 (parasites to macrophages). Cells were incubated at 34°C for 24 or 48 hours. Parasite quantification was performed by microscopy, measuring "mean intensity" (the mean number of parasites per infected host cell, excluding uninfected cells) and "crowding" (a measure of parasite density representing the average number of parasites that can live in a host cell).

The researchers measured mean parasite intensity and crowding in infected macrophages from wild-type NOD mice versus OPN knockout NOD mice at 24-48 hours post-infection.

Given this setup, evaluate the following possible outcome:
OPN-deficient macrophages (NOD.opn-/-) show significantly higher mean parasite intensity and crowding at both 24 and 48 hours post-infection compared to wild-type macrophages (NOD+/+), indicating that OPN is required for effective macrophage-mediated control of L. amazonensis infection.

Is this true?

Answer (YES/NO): NO